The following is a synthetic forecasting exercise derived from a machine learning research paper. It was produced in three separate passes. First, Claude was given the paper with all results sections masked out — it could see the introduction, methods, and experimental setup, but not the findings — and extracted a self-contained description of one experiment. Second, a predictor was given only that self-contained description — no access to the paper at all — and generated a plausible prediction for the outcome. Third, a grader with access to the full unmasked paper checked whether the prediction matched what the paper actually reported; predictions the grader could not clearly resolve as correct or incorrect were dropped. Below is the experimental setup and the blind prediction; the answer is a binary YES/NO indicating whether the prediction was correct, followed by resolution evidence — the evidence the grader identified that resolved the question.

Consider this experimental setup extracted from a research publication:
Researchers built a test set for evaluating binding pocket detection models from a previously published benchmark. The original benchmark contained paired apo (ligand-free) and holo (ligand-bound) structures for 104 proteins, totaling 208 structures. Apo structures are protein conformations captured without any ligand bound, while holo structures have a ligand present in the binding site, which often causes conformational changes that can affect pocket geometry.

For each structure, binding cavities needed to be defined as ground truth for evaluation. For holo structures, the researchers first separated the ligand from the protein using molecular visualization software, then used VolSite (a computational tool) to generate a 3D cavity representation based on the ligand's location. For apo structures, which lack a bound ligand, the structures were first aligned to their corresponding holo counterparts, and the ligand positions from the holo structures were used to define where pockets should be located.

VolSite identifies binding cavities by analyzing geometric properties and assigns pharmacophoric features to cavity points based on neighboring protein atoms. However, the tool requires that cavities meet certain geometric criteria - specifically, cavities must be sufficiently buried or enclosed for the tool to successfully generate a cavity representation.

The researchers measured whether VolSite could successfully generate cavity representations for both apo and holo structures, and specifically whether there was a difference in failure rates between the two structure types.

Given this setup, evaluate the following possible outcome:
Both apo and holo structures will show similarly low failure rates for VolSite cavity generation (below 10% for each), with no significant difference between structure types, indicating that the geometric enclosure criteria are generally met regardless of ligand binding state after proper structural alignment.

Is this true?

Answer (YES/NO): NO